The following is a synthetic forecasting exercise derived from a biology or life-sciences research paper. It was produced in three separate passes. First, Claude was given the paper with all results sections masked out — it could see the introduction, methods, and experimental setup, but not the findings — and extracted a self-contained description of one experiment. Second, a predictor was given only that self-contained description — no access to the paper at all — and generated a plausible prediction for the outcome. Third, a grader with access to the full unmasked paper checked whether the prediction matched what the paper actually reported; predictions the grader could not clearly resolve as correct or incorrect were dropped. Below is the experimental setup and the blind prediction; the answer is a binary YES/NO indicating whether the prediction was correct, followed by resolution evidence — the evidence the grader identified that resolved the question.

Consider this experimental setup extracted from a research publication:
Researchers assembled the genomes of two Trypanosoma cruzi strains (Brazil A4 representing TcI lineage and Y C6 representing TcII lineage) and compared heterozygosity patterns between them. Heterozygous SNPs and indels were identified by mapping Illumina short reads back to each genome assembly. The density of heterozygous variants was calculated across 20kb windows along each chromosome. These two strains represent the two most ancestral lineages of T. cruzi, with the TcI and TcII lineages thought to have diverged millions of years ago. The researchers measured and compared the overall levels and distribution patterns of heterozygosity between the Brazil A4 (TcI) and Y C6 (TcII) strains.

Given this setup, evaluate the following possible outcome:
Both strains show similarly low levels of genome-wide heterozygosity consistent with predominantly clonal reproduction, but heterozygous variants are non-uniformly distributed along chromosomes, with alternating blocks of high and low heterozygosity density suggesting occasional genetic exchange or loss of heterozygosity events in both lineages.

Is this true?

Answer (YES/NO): NO